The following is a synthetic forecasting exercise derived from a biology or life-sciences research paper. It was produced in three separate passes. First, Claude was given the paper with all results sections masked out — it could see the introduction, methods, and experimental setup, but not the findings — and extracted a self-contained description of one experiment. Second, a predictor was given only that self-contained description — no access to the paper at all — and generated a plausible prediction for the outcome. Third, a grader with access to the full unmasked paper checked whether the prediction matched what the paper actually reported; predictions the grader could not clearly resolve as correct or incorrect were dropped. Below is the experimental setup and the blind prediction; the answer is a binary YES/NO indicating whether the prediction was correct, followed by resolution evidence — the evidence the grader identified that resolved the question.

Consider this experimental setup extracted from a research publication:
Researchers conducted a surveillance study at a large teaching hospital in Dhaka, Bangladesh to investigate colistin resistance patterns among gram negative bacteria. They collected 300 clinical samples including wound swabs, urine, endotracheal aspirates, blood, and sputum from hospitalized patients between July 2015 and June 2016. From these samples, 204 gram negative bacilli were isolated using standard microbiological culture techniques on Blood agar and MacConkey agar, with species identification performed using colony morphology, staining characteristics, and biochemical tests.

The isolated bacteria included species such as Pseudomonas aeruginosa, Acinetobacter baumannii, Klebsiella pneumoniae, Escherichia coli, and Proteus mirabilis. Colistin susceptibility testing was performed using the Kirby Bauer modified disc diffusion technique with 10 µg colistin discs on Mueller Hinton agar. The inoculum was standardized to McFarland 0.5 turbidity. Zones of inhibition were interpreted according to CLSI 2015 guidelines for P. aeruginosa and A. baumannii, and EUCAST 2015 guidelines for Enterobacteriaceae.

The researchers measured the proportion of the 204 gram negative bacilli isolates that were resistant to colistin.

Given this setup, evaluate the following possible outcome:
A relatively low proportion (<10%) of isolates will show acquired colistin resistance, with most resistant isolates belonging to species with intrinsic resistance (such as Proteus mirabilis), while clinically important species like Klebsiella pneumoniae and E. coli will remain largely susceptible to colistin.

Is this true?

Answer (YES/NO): NO